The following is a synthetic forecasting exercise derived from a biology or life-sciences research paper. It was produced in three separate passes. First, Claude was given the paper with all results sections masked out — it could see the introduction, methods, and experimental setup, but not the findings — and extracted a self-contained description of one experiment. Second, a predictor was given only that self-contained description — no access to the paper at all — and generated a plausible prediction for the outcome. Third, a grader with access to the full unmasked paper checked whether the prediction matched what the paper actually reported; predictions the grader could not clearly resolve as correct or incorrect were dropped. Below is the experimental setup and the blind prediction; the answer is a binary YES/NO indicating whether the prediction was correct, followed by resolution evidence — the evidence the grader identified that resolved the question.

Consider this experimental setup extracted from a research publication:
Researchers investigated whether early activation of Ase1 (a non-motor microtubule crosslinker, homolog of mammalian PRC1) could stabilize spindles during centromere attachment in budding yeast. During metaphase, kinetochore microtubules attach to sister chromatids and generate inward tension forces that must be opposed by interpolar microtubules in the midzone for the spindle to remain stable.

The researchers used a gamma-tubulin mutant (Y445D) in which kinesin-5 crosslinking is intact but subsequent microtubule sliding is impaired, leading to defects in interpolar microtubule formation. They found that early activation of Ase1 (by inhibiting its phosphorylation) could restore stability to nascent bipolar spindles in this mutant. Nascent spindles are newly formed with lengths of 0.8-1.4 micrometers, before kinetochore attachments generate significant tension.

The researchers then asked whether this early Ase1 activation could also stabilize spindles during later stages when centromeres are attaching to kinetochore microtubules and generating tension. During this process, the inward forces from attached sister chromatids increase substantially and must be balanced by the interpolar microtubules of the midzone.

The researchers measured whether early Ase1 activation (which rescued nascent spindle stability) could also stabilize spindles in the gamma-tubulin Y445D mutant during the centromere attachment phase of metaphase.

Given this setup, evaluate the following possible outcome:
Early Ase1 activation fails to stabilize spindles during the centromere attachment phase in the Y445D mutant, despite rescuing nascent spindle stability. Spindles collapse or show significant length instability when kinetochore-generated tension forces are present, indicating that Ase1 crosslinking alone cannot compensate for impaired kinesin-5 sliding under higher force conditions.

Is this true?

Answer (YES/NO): YES